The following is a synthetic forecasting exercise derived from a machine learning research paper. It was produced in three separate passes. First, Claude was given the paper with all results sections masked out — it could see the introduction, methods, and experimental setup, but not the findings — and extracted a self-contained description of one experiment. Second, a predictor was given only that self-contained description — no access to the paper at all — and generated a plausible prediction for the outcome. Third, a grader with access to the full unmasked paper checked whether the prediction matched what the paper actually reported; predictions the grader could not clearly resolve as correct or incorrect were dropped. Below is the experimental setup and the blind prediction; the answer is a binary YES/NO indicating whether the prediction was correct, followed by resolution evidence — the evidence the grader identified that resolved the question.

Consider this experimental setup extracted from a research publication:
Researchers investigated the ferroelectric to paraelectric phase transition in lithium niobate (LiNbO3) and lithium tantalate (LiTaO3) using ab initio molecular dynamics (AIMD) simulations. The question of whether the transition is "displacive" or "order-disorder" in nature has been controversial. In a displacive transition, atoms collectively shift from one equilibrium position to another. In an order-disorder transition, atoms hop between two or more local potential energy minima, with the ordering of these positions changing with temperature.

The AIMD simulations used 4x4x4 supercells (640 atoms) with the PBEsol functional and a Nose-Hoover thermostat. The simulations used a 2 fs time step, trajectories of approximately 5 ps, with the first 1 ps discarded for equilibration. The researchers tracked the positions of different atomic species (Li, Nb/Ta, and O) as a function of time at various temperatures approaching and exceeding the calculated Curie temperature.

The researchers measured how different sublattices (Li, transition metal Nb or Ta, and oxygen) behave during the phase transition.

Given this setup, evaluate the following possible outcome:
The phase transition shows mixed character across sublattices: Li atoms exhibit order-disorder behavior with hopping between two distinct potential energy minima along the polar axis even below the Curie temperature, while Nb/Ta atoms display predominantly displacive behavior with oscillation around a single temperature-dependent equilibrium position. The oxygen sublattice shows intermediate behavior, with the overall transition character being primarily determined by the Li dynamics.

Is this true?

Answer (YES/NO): NO